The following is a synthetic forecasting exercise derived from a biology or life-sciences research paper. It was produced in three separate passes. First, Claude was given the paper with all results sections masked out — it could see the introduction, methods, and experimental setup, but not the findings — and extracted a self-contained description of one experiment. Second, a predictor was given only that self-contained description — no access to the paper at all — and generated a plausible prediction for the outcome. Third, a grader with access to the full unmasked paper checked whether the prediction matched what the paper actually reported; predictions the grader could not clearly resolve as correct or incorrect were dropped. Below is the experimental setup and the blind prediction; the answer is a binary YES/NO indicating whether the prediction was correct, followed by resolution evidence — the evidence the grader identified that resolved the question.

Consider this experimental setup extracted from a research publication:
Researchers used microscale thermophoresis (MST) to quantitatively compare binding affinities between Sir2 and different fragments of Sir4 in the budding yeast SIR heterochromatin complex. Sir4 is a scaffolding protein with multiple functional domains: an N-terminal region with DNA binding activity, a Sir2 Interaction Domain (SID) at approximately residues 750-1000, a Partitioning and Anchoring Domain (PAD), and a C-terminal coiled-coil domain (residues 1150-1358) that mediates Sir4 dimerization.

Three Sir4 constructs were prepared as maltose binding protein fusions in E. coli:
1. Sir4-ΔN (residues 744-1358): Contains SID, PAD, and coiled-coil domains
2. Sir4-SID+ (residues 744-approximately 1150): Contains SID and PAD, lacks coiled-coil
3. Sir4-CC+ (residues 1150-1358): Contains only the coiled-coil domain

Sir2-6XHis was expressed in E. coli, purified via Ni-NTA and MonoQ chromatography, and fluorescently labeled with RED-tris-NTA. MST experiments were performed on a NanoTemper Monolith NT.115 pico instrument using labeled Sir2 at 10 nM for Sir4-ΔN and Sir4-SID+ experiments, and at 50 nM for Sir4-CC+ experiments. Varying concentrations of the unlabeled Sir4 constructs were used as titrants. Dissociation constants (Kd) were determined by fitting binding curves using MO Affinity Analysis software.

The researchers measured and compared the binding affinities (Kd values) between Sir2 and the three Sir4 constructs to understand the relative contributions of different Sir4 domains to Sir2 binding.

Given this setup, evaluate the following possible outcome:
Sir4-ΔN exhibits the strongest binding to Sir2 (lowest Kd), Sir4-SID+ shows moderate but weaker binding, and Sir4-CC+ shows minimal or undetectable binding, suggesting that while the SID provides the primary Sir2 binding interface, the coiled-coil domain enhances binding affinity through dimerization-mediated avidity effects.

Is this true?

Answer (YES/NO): NO